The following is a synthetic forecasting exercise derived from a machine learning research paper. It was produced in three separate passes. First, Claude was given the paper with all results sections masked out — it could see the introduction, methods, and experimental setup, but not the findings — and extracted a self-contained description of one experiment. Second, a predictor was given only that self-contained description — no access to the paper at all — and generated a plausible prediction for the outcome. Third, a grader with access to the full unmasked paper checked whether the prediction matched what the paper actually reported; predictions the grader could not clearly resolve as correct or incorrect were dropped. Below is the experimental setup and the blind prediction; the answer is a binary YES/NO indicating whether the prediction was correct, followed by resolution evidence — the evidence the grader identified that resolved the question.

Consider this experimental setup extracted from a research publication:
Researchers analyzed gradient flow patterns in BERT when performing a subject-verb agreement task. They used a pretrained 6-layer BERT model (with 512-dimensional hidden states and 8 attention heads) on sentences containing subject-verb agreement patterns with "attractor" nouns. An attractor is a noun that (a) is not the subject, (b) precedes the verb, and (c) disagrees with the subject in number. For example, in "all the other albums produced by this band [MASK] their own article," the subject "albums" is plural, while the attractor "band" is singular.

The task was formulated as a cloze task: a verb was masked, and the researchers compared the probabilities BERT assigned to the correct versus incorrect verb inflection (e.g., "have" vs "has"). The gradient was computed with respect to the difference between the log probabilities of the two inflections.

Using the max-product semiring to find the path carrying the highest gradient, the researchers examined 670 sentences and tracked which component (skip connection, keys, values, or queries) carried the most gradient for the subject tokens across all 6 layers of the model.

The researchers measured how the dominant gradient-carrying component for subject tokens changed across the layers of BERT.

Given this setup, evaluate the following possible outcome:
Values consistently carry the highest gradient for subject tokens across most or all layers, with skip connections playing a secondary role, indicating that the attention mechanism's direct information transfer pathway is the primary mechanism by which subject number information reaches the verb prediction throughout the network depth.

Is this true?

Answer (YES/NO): NO